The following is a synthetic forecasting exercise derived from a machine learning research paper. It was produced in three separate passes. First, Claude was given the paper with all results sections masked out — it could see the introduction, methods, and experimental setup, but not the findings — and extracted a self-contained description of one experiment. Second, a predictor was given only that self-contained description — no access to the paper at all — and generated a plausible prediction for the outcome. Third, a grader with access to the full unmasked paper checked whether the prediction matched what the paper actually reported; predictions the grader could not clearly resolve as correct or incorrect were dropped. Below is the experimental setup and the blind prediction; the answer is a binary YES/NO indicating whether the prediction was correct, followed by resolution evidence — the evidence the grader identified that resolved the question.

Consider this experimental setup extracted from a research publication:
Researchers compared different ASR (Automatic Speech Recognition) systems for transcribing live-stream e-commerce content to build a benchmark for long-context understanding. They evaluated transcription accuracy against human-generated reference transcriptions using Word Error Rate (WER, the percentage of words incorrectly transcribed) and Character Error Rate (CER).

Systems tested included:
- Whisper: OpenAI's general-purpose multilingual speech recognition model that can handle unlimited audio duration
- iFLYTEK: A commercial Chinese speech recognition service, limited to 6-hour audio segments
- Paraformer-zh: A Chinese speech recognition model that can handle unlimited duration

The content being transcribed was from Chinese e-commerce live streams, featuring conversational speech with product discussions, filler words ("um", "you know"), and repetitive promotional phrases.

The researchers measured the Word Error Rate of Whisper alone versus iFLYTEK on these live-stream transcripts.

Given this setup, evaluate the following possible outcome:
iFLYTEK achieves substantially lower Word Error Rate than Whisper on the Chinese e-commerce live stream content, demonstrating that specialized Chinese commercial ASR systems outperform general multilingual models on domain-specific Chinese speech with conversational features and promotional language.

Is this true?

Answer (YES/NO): YES